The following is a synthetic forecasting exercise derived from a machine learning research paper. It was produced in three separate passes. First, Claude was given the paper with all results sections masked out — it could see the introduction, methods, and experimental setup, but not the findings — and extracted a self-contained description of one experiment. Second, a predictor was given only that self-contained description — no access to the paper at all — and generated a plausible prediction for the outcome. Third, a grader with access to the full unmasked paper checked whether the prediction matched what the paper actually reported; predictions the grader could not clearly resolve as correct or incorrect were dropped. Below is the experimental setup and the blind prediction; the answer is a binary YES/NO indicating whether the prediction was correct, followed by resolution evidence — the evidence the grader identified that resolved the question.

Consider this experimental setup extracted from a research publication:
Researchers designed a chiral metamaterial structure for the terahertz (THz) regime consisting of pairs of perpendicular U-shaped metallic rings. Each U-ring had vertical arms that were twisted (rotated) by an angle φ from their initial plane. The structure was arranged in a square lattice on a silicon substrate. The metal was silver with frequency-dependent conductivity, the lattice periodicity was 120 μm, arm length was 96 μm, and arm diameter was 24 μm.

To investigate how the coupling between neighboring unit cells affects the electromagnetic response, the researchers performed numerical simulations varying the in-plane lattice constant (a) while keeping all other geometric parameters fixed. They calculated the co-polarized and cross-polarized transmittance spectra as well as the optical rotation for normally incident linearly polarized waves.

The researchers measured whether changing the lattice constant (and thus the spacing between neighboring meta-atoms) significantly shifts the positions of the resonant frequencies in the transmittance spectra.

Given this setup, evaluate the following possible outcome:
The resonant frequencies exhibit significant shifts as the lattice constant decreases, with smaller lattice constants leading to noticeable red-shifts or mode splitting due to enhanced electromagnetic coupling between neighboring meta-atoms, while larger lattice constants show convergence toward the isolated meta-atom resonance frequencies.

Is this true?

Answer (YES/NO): NO